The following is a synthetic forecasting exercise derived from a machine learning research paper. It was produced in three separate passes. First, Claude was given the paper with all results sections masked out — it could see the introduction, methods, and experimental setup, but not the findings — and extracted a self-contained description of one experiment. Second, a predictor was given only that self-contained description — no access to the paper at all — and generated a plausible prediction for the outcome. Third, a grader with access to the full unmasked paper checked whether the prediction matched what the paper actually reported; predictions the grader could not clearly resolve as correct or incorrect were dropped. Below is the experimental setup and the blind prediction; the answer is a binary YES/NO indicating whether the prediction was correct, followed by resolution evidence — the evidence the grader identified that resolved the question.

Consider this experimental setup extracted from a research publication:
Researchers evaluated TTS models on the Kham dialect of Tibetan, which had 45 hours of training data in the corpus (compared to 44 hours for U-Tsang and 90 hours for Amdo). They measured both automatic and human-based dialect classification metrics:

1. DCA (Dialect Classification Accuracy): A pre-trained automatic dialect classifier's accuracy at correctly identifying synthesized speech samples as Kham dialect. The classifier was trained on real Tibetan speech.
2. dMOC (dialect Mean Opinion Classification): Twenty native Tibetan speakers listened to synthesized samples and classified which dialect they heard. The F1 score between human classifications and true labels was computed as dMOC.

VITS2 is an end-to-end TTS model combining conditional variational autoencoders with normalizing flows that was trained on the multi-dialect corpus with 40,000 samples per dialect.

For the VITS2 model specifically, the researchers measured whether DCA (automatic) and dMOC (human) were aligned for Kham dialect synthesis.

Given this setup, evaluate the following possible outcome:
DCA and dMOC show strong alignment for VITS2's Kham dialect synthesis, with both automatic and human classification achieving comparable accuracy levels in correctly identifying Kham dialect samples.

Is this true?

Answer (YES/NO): NO